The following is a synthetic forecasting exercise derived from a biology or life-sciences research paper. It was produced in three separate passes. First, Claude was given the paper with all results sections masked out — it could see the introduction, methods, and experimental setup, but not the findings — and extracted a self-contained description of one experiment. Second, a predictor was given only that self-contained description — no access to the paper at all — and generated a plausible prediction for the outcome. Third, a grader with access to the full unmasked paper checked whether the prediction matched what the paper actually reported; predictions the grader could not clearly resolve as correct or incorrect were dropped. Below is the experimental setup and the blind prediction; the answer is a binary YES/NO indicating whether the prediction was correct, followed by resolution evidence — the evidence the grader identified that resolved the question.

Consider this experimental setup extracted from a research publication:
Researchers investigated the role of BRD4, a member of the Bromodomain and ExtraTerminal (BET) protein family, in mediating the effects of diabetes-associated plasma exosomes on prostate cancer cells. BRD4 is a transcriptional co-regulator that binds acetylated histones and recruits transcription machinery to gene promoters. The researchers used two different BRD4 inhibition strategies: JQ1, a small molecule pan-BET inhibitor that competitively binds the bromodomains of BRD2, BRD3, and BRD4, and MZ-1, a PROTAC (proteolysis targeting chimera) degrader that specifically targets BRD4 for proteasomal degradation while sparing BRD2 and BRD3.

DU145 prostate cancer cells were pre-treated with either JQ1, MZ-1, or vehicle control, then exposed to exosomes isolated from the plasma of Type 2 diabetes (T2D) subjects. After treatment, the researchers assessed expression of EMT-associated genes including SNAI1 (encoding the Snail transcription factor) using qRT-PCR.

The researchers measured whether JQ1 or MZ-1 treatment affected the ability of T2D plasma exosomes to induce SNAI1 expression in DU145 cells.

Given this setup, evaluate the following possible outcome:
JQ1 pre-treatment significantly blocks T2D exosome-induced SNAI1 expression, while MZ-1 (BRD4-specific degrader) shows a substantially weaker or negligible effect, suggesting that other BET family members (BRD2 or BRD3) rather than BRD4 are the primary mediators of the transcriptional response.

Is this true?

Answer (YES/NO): NO